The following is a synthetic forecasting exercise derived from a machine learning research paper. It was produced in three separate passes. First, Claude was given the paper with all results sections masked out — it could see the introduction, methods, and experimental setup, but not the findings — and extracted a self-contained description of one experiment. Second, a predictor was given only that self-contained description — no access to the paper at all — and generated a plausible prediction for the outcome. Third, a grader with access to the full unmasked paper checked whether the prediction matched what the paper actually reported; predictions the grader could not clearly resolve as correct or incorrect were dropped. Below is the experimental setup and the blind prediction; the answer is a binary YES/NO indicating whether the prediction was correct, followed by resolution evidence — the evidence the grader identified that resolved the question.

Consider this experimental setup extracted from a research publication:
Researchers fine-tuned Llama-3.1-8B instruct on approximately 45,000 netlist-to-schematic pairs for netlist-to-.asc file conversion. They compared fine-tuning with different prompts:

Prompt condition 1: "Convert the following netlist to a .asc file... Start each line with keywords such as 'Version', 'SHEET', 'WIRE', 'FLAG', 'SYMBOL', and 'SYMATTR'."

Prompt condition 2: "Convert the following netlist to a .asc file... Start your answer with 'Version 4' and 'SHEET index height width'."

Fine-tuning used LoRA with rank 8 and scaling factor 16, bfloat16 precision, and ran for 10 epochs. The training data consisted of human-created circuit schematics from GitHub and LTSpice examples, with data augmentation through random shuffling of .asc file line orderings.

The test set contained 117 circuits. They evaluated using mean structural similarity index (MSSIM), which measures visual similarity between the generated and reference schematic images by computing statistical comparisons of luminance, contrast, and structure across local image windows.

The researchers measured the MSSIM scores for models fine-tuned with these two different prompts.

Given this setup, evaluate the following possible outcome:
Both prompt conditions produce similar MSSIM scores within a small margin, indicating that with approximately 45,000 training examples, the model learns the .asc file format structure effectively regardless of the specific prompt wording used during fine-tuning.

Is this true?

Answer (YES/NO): NO